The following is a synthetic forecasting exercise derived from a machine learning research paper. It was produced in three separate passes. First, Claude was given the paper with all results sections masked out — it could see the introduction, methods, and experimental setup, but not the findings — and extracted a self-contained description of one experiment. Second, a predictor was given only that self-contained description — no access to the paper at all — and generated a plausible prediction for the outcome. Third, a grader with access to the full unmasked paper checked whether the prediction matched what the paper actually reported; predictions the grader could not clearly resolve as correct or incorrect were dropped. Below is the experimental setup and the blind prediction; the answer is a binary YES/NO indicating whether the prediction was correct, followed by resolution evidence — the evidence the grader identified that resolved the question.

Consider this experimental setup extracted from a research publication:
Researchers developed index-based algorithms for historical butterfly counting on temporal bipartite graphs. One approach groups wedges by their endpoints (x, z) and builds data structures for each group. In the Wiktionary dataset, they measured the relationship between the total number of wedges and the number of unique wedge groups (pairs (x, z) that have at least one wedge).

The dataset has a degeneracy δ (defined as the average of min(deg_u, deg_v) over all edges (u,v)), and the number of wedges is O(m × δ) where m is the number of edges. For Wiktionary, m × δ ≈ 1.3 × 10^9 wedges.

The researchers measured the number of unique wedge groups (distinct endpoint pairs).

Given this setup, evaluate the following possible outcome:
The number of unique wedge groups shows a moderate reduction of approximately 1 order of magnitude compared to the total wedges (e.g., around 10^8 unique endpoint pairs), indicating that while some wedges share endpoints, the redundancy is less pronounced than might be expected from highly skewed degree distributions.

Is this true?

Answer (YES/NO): NO